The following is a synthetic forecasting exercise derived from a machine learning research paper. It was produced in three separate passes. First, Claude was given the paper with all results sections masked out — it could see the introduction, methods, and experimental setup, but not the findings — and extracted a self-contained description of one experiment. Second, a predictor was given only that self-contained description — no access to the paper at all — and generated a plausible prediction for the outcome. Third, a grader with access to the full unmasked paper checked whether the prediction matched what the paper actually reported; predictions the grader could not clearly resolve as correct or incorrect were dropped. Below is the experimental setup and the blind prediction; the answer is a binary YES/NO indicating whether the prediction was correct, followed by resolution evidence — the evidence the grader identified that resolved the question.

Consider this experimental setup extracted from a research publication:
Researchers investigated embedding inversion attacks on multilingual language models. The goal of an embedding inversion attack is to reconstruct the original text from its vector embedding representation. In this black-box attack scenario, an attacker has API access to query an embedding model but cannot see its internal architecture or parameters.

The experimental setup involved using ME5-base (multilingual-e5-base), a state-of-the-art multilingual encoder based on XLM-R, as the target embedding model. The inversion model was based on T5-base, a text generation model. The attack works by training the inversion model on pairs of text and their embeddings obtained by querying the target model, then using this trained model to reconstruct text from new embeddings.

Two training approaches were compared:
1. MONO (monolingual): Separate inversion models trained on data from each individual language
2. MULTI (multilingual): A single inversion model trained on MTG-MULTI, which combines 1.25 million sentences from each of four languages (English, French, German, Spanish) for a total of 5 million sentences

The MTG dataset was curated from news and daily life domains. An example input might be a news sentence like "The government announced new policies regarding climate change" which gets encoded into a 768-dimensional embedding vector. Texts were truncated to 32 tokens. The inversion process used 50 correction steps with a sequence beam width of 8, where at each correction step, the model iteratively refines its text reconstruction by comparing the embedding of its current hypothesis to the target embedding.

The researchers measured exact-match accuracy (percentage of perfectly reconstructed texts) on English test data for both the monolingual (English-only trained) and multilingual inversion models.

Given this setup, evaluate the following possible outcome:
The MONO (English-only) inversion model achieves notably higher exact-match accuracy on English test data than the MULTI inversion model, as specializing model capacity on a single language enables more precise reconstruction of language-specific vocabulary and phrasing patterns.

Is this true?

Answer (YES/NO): YES